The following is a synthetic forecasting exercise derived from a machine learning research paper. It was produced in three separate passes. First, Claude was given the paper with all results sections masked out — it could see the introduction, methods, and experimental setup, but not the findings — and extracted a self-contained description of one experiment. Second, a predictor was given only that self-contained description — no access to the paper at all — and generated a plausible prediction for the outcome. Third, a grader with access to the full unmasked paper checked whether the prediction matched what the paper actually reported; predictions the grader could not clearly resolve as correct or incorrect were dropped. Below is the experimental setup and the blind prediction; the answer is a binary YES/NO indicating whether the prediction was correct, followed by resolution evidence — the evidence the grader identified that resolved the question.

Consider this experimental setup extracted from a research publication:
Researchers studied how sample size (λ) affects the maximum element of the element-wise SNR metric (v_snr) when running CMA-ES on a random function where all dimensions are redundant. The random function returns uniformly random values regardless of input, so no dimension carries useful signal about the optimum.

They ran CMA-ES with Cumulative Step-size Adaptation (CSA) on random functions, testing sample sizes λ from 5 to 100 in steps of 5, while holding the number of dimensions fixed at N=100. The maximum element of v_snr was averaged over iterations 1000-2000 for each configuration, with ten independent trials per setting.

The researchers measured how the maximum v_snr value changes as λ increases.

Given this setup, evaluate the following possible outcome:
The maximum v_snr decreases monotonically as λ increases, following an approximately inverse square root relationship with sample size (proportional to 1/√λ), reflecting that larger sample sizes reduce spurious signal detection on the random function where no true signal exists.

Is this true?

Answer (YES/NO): YES